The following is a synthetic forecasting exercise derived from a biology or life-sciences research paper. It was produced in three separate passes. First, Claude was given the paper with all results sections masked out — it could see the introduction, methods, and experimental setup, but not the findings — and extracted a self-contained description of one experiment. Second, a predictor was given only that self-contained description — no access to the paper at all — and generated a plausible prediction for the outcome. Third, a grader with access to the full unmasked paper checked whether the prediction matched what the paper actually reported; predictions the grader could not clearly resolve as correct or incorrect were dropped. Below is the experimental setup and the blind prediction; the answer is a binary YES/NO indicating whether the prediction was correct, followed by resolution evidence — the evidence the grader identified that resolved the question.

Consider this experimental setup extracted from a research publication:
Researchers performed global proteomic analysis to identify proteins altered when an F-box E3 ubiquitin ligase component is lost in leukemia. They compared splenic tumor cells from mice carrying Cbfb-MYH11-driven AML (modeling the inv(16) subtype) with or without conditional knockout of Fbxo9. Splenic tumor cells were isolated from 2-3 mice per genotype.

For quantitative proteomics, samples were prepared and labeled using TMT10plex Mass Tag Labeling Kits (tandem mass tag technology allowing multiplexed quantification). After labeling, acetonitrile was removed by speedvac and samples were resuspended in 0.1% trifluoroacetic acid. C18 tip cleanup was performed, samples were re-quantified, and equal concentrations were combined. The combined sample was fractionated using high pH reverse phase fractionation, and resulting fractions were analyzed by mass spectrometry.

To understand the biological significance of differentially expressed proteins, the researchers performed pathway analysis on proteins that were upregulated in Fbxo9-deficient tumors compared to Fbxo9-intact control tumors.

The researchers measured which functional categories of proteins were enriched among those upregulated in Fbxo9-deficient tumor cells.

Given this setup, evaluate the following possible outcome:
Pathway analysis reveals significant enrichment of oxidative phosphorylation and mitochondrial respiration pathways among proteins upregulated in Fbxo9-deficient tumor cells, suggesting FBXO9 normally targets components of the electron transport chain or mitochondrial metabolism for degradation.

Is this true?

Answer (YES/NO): NO